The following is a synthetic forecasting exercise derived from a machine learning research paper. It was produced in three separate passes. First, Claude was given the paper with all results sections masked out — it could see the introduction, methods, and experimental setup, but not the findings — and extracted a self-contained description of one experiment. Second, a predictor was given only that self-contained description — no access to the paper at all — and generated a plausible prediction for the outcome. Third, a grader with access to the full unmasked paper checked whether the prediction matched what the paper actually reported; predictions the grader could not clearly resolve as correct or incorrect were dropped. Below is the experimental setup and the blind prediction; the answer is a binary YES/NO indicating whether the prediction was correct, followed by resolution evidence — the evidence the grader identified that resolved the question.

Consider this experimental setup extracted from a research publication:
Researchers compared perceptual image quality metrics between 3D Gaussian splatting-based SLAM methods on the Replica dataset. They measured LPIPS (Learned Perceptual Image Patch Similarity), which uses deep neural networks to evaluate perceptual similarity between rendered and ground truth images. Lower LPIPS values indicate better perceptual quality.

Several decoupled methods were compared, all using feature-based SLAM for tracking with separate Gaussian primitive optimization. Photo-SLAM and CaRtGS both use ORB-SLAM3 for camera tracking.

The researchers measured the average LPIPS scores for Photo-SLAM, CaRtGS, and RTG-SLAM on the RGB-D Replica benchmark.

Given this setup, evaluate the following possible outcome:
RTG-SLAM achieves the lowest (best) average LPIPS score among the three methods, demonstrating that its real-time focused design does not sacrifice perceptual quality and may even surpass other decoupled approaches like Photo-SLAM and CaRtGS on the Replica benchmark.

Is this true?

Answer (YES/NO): NO